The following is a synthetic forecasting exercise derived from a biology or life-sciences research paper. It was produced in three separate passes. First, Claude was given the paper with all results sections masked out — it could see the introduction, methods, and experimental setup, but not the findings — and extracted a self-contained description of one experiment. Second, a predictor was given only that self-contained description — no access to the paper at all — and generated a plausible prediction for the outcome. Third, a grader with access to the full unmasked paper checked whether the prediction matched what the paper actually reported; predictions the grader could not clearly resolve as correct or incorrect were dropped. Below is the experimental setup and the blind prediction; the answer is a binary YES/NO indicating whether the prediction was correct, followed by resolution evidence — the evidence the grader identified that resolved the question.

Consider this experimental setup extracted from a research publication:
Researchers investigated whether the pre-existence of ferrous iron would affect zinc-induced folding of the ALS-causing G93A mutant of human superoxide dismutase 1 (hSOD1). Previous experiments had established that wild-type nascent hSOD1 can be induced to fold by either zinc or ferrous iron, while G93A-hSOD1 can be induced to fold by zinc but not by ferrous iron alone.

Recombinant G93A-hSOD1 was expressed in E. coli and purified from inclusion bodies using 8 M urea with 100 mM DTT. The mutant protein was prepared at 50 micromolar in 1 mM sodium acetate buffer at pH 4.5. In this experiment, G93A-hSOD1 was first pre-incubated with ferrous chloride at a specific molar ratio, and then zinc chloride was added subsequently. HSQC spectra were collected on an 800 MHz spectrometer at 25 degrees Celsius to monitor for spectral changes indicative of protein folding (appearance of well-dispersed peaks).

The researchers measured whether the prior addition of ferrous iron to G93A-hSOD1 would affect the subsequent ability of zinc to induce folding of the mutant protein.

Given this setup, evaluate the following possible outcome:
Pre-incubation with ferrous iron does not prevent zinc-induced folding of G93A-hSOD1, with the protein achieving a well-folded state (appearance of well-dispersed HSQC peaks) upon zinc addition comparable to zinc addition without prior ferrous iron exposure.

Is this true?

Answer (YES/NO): NO